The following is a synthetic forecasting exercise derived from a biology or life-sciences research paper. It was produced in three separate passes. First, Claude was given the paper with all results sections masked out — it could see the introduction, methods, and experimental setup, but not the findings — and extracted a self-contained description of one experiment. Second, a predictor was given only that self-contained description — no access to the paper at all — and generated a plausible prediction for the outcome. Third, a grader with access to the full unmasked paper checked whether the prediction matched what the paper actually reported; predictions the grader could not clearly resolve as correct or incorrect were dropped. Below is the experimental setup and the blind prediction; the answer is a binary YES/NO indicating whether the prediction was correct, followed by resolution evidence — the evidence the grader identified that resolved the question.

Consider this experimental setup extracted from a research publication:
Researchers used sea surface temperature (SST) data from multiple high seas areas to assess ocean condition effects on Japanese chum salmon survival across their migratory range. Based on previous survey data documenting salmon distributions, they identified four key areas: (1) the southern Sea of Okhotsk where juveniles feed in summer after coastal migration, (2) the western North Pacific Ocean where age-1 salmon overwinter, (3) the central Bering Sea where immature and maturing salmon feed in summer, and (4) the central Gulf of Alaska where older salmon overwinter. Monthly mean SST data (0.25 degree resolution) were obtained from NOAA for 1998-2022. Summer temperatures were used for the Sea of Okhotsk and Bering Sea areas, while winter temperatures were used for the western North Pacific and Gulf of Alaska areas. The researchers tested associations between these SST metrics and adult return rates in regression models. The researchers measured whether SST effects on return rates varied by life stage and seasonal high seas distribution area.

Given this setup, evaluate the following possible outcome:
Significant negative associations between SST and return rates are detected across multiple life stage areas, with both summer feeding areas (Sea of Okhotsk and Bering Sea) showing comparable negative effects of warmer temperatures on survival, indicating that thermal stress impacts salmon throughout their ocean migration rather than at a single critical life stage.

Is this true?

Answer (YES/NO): NO